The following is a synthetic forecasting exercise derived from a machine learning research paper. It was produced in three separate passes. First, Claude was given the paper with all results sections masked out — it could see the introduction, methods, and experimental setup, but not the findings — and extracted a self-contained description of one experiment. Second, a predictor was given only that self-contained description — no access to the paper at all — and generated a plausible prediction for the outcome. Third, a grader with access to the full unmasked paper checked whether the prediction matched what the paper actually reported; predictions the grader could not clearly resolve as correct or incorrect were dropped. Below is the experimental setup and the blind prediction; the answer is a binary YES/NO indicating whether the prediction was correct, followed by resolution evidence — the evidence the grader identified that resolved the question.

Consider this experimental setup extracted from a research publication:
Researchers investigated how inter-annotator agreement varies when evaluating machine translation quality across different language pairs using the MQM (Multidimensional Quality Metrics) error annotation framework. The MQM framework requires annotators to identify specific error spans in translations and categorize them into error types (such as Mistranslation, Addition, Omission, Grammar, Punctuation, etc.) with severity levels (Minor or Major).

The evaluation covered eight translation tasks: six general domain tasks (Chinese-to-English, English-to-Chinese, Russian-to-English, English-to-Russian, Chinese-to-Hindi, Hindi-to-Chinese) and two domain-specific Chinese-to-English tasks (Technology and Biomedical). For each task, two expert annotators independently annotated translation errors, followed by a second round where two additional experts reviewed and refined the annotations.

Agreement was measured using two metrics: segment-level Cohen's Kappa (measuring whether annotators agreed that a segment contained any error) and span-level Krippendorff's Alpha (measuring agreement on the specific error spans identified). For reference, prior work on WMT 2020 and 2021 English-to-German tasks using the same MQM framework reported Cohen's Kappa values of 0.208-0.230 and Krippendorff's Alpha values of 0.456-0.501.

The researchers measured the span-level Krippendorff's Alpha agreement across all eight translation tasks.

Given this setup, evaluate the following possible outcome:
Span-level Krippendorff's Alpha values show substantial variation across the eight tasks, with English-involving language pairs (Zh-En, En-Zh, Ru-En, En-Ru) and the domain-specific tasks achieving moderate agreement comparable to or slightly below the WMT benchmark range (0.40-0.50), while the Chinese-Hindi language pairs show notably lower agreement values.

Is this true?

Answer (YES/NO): NO